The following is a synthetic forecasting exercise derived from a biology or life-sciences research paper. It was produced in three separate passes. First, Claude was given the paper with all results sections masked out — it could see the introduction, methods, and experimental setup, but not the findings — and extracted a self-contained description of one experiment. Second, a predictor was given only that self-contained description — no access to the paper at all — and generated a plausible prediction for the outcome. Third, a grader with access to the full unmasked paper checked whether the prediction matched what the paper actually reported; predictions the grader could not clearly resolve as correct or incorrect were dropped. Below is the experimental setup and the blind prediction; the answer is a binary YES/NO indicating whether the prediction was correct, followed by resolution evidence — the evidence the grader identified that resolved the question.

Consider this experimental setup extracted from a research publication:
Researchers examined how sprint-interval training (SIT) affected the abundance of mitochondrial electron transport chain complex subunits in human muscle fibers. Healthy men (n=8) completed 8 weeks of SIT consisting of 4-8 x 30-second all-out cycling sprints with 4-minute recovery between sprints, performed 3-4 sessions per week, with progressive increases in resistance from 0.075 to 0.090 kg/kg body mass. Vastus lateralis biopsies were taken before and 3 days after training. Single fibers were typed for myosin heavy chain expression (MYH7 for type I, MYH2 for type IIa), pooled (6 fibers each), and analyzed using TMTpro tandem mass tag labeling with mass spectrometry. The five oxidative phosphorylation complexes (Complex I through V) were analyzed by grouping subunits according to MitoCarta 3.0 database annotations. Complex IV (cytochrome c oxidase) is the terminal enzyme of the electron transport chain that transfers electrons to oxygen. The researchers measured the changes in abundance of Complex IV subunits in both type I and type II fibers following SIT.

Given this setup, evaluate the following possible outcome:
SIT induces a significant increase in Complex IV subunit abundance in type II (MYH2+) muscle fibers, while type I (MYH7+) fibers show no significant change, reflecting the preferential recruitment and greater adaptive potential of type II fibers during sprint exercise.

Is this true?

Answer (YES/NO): NO